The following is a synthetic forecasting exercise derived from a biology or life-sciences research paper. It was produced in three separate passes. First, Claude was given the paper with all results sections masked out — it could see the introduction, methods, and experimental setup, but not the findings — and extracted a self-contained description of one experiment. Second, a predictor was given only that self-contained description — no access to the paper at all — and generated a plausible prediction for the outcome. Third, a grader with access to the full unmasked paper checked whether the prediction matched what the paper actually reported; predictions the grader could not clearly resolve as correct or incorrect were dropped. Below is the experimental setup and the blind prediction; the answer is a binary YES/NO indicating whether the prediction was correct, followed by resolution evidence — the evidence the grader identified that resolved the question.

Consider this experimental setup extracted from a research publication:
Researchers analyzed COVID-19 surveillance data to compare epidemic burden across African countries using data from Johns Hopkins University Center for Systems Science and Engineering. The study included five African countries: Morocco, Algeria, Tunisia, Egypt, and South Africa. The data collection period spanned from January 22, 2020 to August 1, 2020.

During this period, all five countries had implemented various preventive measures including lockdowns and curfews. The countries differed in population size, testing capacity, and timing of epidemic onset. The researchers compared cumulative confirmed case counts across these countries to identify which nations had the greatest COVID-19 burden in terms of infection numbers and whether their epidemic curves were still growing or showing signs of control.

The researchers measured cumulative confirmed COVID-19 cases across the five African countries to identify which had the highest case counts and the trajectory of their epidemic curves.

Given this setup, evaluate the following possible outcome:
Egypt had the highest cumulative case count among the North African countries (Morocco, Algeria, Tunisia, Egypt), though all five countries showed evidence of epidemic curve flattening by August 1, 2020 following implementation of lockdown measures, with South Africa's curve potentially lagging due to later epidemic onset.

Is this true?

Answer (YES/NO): NO